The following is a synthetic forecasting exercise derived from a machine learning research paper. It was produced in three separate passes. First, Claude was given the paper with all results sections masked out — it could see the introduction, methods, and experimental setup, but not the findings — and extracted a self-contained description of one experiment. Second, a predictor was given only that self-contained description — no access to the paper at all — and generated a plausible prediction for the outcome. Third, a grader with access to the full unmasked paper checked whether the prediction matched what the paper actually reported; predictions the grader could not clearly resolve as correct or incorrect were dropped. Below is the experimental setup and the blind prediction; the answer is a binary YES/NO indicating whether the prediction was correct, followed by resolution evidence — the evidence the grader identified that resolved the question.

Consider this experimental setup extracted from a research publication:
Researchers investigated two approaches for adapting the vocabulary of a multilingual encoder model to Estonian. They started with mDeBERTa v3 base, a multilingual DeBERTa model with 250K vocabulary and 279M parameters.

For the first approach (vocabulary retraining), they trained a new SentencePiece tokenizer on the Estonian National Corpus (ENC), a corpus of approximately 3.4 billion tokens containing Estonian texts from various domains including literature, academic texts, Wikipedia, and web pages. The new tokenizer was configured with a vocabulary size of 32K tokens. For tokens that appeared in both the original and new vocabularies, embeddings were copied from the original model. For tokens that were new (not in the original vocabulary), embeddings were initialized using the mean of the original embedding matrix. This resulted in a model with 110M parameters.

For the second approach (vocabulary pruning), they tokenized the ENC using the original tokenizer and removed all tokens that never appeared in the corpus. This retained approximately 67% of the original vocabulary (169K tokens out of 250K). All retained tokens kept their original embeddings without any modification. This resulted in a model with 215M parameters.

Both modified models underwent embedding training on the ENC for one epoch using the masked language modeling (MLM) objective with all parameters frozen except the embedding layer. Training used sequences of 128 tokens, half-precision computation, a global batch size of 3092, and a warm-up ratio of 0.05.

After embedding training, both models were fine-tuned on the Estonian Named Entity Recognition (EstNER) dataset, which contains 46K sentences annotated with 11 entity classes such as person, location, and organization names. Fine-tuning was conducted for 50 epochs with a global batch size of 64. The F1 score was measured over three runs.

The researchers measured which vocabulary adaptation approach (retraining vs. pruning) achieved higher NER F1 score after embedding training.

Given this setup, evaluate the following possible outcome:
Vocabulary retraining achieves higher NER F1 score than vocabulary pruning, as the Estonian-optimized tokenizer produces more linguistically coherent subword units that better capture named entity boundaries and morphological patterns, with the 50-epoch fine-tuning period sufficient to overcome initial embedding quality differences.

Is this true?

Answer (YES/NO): NO